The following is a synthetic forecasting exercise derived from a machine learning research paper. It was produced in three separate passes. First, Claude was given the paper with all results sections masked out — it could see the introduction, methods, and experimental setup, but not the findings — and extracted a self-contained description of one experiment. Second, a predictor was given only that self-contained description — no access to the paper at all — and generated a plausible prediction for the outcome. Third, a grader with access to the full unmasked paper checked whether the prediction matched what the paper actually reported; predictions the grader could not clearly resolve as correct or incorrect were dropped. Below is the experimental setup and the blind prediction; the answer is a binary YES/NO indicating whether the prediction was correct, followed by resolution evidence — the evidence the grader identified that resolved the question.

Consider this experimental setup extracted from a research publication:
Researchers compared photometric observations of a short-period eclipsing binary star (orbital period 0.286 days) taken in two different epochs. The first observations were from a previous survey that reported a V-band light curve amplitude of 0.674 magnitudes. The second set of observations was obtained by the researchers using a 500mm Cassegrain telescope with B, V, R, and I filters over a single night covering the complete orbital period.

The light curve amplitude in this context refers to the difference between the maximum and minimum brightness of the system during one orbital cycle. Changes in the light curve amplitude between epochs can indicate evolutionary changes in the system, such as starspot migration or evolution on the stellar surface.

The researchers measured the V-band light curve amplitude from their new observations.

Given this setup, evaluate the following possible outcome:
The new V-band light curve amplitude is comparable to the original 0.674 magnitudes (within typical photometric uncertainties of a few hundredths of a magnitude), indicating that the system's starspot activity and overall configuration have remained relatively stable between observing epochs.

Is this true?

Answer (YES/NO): NO